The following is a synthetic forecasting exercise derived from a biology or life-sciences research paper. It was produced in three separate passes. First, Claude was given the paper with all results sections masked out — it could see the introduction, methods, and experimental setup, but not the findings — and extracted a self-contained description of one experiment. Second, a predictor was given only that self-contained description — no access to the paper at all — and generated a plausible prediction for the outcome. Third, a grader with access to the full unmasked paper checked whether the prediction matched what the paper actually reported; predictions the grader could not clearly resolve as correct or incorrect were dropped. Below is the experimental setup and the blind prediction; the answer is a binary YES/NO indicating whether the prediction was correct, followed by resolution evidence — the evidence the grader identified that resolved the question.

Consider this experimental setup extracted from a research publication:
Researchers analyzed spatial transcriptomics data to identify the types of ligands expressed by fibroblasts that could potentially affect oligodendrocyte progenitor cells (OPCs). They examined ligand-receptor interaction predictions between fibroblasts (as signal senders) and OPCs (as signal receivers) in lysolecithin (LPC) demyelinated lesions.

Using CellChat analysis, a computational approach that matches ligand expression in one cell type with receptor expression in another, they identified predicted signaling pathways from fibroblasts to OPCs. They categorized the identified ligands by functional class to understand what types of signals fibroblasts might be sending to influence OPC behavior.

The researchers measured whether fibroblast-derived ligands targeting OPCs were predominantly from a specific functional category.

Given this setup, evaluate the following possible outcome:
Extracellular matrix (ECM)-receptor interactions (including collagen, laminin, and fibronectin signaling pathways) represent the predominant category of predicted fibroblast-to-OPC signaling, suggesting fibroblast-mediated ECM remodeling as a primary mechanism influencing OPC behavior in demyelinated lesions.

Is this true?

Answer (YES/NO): YES